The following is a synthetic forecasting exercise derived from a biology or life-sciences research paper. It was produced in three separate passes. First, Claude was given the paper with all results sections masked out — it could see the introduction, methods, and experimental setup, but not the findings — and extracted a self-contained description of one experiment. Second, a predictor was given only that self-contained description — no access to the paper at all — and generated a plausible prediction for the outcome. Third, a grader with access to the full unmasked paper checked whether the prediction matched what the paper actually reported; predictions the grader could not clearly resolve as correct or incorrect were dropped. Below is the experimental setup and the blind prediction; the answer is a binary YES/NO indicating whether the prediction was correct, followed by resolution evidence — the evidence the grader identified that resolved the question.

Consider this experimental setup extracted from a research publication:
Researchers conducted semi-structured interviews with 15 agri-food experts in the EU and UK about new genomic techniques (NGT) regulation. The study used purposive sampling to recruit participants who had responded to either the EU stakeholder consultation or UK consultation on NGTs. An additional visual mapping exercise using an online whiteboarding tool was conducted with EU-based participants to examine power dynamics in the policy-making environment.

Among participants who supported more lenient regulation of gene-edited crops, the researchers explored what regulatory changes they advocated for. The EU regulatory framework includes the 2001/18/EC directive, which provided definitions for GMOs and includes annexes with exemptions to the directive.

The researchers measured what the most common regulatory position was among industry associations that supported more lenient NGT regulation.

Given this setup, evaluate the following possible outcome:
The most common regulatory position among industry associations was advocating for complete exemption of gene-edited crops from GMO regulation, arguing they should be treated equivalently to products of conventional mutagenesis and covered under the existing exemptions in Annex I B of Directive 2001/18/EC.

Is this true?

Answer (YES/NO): NO